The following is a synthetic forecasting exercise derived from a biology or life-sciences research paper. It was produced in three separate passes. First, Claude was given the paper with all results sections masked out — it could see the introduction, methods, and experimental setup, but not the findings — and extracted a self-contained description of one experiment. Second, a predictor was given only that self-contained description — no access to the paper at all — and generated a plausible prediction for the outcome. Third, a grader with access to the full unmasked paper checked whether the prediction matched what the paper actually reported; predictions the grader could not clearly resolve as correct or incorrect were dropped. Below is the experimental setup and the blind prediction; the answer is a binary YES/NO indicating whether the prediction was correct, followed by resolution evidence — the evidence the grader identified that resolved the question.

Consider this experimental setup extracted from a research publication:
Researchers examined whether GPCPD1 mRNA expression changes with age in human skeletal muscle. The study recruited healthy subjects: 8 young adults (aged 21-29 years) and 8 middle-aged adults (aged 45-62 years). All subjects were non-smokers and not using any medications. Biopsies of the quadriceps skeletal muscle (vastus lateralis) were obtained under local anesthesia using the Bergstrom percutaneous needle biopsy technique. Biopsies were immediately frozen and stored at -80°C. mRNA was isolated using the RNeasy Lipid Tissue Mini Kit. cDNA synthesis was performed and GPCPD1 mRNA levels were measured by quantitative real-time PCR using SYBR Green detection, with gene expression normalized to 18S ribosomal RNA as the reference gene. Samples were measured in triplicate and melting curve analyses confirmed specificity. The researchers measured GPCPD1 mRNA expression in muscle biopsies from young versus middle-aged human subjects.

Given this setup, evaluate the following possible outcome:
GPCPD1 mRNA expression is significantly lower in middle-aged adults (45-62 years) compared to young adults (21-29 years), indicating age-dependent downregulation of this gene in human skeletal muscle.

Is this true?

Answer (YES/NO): YES